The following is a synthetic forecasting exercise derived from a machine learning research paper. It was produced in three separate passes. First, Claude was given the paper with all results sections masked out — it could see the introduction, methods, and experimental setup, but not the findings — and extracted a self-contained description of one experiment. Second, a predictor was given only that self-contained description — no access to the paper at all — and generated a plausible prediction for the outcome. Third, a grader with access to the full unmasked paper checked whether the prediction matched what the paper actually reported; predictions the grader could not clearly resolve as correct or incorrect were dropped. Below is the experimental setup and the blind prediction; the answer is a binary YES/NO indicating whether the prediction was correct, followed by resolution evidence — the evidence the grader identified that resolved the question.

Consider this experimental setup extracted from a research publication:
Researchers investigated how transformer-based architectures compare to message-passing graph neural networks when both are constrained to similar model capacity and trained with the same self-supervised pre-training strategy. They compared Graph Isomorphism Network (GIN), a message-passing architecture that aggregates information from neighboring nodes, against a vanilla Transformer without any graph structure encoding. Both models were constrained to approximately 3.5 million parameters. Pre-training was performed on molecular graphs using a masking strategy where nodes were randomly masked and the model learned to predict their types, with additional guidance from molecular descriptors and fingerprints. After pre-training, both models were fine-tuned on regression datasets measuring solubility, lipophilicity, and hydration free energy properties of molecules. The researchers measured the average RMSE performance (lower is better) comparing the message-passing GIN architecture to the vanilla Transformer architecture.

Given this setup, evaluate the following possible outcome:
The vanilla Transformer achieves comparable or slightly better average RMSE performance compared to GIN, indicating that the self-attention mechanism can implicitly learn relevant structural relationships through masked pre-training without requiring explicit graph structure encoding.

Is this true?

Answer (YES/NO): NO